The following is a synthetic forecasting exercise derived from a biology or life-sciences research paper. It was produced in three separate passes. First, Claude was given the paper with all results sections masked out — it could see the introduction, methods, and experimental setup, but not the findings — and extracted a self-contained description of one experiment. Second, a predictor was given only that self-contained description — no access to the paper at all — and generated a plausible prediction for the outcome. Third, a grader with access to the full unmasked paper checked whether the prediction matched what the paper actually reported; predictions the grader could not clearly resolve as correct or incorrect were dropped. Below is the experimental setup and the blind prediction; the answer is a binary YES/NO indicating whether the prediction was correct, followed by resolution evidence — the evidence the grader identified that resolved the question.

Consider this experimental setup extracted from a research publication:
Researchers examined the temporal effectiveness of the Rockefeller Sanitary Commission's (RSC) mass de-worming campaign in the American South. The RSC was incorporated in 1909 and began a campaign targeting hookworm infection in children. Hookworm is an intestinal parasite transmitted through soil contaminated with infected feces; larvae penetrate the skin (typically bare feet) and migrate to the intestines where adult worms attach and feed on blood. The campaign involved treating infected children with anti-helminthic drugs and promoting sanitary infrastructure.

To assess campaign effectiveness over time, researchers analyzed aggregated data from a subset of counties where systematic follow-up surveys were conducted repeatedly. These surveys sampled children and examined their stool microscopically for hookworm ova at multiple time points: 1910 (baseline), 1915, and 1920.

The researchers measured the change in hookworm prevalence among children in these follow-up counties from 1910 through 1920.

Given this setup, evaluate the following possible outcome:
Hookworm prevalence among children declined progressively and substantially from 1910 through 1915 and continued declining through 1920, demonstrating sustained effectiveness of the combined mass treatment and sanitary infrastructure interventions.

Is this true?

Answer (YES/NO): YES